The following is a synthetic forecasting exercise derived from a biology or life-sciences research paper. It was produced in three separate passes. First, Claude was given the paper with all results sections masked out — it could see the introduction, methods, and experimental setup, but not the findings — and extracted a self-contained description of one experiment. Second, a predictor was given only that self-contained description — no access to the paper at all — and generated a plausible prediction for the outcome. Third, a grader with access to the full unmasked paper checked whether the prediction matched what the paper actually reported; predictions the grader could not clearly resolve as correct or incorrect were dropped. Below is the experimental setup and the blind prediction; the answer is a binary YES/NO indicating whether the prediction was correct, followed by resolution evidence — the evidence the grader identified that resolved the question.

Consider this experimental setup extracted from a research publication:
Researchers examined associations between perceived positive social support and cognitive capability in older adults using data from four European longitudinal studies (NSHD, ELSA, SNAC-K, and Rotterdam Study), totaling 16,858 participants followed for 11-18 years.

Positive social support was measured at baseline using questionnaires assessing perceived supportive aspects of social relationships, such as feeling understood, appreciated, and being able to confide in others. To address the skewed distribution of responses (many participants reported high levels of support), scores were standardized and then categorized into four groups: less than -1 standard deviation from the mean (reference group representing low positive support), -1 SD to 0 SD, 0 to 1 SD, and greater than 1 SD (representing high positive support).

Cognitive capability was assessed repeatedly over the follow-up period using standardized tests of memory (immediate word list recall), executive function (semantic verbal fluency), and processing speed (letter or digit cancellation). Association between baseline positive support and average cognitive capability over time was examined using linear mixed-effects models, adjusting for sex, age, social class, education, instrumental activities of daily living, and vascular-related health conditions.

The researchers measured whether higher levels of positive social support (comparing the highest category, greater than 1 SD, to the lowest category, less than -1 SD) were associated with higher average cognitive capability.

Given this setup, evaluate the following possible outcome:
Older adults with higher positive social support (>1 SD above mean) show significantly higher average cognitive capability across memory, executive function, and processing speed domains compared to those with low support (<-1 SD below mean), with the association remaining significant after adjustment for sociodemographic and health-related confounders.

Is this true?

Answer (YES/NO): NO